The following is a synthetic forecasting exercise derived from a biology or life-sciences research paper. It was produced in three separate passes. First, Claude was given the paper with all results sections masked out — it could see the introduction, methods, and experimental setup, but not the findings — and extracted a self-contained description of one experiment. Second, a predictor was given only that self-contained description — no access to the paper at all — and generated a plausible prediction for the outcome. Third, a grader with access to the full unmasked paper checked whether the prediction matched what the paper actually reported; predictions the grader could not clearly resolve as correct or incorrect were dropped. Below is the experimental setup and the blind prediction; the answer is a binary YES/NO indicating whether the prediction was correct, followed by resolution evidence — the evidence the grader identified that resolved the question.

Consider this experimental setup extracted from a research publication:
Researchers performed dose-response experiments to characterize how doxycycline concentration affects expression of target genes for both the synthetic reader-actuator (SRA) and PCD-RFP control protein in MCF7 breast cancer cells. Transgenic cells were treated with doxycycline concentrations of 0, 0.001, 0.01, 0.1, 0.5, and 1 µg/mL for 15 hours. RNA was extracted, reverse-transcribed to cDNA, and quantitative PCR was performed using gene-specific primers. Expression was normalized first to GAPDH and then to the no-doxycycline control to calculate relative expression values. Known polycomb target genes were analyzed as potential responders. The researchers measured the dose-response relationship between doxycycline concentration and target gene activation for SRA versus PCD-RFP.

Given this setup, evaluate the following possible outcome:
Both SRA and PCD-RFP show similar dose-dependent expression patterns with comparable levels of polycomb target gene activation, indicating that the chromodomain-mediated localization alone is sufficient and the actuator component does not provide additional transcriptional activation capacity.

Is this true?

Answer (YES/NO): NO